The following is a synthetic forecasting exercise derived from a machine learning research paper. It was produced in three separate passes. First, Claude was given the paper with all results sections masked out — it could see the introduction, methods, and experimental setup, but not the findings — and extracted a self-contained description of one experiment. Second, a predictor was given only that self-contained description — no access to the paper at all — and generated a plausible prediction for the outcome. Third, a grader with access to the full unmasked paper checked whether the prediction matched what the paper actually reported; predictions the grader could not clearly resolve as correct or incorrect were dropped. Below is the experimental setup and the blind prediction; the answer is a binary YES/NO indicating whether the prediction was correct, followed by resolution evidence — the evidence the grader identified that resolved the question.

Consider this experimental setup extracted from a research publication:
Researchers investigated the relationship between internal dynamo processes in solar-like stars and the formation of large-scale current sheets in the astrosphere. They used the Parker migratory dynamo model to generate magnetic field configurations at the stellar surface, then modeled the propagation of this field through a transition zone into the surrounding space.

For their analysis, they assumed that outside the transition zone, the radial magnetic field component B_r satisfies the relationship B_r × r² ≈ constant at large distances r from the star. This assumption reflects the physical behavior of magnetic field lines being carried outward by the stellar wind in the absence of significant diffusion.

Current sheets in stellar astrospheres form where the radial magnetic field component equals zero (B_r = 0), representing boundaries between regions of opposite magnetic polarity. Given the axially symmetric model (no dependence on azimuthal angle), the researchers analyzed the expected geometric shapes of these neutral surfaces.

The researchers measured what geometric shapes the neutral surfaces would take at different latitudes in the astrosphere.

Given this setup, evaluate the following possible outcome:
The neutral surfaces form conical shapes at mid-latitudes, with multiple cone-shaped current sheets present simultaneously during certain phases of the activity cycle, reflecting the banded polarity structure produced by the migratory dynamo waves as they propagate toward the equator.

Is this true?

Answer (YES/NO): NO